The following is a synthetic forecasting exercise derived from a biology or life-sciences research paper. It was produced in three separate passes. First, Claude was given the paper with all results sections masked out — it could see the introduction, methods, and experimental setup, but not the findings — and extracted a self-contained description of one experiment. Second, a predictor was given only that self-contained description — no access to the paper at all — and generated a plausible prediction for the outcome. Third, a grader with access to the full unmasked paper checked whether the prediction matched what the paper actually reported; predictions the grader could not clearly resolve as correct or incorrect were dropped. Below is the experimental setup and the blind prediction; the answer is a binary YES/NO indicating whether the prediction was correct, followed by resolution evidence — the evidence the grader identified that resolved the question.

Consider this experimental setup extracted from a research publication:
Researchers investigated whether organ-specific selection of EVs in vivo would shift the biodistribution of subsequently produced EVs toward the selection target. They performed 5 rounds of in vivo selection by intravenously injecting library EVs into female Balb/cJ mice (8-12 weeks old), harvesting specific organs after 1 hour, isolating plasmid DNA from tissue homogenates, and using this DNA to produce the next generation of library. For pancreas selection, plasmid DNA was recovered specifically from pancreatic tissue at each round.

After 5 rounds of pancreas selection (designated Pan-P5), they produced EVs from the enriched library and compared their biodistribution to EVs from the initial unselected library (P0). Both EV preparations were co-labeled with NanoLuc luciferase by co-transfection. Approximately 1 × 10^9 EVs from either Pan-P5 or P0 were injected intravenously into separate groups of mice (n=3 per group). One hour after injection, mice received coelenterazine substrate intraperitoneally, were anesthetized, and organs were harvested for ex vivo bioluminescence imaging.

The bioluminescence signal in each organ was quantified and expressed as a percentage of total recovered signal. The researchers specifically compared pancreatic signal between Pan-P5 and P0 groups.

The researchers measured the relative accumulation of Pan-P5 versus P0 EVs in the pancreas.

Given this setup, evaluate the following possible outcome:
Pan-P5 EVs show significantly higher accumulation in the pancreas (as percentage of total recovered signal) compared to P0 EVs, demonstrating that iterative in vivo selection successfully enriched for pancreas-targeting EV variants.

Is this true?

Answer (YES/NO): YES